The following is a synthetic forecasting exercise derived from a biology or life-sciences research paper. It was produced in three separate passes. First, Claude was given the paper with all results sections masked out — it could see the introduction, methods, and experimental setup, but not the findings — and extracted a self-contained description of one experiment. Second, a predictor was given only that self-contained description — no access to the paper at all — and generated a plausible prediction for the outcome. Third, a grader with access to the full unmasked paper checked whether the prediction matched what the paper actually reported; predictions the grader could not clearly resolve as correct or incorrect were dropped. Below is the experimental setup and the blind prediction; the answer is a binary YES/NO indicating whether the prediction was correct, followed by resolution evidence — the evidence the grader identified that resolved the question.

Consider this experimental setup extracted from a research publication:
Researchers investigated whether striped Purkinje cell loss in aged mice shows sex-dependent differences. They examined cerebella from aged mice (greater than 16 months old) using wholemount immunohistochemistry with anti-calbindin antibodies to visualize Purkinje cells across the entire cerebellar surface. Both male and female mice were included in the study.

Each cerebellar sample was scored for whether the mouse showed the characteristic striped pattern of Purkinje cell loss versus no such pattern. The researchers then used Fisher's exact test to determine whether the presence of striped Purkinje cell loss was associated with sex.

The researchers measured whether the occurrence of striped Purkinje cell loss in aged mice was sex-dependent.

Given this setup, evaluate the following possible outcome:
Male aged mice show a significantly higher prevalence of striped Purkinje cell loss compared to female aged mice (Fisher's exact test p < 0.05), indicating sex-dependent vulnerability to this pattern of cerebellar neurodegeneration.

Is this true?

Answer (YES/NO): NO